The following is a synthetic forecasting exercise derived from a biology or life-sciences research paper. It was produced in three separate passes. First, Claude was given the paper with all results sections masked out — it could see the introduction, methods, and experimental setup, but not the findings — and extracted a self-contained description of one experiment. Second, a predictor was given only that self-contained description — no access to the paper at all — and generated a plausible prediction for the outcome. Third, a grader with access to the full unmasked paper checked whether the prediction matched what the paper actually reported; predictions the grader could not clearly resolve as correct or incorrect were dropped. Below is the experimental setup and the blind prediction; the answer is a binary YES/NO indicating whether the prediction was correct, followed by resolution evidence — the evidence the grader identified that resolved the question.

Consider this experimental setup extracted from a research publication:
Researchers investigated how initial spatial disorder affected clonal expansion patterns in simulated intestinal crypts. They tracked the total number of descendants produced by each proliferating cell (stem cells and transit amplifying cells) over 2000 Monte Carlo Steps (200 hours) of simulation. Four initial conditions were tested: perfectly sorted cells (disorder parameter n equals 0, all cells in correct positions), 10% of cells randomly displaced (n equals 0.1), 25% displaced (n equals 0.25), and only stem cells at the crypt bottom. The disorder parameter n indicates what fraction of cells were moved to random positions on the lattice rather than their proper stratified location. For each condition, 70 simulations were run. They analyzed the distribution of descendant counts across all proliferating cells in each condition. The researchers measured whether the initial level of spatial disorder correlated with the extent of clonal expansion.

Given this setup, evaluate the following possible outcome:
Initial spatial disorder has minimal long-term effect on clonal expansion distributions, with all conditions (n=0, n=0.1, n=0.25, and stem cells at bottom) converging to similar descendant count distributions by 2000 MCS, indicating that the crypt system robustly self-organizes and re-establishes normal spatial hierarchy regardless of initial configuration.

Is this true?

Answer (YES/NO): NO